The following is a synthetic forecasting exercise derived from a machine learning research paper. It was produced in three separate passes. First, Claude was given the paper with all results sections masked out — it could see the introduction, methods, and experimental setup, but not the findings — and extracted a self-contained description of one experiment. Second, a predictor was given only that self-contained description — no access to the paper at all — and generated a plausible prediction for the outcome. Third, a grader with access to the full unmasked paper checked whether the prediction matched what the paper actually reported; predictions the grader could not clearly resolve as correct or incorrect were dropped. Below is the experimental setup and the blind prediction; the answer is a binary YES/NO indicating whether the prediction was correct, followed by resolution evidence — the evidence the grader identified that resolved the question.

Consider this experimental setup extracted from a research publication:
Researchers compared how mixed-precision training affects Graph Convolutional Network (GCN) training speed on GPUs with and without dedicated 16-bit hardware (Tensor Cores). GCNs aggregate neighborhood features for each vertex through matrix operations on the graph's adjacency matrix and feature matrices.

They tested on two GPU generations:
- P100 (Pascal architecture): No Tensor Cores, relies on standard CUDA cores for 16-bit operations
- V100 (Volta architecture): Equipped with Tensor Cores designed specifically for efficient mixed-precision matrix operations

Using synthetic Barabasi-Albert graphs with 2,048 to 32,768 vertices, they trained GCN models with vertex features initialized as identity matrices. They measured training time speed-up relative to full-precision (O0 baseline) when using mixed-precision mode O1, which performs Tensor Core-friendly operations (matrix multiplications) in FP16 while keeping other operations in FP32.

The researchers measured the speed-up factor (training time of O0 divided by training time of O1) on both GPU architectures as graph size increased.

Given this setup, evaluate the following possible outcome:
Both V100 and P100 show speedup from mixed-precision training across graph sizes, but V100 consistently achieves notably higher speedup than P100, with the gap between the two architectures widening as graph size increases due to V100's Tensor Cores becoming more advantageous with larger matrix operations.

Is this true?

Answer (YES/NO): NO